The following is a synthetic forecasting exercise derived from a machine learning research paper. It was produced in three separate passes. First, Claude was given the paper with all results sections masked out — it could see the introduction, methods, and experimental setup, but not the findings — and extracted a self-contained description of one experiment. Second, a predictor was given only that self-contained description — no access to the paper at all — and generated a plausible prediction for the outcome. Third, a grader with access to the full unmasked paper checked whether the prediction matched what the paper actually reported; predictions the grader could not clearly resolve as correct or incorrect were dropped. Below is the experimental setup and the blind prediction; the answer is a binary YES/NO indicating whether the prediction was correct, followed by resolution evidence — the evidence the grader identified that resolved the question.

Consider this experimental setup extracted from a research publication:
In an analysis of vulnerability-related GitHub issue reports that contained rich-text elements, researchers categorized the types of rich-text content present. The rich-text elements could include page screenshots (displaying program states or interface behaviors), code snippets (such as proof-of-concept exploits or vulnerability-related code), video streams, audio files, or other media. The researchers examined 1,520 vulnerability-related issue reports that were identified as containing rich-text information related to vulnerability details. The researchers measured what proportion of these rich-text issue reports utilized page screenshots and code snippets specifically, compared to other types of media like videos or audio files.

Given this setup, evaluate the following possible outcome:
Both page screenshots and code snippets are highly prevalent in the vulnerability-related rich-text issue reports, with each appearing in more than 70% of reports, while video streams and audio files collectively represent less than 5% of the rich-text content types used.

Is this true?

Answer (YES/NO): NO